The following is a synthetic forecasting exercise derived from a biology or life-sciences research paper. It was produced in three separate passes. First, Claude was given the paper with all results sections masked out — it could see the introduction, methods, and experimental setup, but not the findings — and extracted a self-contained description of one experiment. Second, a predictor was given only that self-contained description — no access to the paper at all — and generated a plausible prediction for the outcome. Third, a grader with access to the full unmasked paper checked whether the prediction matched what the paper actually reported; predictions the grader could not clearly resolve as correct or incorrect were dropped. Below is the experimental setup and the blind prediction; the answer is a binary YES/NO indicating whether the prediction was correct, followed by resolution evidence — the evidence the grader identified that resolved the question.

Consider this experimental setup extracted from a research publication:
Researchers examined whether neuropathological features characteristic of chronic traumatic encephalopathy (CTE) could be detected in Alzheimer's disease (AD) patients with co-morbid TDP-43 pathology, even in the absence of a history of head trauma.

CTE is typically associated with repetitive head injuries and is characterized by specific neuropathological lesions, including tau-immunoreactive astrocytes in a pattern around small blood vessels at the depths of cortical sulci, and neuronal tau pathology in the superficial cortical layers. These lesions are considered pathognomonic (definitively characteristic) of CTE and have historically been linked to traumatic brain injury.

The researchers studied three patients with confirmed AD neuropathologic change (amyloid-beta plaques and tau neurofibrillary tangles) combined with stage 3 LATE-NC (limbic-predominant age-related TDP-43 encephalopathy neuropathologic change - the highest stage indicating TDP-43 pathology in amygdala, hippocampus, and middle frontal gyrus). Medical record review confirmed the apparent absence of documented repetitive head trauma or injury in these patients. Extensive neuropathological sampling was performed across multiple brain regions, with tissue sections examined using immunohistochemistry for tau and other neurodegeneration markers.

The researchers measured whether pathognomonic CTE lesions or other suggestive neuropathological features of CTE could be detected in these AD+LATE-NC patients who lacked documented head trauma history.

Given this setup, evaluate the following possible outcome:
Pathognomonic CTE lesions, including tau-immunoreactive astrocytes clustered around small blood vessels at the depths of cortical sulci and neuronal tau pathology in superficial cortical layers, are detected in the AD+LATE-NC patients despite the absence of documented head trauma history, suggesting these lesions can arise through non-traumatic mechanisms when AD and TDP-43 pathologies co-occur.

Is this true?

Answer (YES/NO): YES